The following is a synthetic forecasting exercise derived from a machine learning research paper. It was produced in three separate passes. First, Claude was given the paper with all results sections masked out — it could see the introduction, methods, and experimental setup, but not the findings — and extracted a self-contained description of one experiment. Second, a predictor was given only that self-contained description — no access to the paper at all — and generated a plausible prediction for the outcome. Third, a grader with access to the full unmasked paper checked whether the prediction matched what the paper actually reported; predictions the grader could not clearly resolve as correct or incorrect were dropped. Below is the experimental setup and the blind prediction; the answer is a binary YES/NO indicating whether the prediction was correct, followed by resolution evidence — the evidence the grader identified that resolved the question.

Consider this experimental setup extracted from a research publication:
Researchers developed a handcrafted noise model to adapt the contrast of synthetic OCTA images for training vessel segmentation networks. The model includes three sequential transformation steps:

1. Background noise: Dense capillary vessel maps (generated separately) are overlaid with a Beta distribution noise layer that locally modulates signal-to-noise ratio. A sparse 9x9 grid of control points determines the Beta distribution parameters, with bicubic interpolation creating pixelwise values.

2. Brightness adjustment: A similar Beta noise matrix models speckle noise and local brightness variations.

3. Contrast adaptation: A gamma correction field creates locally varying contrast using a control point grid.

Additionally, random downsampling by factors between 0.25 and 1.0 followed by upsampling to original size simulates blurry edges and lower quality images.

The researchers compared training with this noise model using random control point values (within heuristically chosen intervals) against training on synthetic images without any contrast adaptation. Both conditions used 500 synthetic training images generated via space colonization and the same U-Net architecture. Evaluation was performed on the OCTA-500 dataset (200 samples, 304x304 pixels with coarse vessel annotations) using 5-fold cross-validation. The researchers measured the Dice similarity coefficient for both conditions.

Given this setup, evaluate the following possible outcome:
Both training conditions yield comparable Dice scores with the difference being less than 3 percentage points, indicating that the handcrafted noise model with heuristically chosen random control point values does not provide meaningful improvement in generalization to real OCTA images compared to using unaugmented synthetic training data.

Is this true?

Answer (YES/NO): NO